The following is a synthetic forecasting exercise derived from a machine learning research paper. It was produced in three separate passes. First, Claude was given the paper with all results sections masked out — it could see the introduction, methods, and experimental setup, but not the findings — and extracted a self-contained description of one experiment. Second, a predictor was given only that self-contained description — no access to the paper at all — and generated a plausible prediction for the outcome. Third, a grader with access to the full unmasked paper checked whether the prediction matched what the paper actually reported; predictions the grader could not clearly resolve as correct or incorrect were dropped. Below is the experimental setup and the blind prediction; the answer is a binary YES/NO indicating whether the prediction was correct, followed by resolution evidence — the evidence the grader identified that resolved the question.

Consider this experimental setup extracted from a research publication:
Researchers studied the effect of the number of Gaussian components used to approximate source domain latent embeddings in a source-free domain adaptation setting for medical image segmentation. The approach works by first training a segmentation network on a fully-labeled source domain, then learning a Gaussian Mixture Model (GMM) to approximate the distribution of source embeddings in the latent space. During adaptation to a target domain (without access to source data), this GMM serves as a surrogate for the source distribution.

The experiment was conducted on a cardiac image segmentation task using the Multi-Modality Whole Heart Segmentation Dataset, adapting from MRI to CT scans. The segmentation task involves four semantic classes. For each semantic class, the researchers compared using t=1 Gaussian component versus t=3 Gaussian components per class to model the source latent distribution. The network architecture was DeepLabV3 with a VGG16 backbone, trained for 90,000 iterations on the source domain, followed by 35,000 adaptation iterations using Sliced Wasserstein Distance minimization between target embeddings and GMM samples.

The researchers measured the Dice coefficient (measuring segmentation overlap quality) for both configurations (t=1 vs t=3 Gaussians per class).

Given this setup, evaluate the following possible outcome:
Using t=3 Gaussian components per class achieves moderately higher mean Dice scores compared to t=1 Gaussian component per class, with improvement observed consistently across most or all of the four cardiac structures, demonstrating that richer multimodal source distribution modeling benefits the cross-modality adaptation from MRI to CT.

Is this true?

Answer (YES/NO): YES